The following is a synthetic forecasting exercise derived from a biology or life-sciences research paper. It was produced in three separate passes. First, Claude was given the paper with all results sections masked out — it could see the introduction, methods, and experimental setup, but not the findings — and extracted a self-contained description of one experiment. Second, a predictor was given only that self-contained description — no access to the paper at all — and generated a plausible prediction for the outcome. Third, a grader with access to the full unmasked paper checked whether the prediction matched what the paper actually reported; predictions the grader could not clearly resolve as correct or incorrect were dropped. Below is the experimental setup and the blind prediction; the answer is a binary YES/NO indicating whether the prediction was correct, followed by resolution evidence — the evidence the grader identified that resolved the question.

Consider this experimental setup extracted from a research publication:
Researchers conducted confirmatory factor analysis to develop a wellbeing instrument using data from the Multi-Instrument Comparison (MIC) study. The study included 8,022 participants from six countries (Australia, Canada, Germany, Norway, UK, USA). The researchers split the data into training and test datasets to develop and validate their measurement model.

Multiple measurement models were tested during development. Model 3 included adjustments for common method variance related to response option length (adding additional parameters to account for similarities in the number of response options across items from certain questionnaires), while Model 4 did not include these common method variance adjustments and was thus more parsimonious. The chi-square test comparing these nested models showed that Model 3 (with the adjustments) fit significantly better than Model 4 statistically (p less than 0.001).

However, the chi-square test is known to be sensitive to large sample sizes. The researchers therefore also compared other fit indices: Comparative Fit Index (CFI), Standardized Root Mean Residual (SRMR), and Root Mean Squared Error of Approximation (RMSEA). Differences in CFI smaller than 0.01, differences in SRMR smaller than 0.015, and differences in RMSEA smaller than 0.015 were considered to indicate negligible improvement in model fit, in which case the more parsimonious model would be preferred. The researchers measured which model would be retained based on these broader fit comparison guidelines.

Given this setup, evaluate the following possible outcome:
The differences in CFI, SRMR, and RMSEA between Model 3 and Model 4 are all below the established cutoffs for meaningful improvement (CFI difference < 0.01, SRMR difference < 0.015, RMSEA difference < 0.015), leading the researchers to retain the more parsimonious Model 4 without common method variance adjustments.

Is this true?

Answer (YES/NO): YES